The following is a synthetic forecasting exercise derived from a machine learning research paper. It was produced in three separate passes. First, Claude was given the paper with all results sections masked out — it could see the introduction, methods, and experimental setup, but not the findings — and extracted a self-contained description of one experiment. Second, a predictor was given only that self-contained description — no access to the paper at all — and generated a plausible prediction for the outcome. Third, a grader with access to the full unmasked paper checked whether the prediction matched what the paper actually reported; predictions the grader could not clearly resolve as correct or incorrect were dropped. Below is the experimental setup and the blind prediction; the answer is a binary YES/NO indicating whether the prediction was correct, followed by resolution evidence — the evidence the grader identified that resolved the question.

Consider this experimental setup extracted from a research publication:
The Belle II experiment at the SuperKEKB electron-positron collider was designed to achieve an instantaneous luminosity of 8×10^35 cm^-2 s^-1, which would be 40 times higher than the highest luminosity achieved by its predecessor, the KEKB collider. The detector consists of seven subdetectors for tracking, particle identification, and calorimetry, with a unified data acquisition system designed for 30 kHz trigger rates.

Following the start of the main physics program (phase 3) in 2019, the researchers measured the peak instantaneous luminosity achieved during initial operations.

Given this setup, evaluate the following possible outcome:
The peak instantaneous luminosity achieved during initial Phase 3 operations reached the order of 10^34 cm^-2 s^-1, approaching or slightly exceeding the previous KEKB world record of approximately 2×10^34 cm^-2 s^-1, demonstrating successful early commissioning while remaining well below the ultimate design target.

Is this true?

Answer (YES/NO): YES